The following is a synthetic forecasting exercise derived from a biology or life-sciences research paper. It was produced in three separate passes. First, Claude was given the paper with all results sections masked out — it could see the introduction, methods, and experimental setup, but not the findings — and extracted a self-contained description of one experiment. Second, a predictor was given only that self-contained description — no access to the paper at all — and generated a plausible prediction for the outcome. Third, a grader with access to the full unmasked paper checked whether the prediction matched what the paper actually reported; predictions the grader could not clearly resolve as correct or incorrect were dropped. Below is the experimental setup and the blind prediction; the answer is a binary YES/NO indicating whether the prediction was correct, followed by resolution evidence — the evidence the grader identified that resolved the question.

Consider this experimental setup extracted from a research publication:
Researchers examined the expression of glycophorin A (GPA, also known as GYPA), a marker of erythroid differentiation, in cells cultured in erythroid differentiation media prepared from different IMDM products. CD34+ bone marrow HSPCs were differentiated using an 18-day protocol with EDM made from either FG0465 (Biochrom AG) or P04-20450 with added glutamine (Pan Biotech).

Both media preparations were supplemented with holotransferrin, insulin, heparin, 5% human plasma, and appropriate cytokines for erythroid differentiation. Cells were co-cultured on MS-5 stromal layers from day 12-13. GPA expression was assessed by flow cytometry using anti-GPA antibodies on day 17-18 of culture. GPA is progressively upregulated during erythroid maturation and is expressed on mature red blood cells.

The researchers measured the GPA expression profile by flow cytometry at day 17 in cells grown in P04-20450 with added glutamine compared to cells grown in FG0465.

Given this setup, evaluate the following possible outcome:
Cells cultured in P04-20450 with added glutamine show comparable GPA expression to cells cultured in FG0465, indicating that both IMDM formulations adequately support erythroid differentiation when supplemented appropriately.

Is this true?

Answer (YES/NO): NO